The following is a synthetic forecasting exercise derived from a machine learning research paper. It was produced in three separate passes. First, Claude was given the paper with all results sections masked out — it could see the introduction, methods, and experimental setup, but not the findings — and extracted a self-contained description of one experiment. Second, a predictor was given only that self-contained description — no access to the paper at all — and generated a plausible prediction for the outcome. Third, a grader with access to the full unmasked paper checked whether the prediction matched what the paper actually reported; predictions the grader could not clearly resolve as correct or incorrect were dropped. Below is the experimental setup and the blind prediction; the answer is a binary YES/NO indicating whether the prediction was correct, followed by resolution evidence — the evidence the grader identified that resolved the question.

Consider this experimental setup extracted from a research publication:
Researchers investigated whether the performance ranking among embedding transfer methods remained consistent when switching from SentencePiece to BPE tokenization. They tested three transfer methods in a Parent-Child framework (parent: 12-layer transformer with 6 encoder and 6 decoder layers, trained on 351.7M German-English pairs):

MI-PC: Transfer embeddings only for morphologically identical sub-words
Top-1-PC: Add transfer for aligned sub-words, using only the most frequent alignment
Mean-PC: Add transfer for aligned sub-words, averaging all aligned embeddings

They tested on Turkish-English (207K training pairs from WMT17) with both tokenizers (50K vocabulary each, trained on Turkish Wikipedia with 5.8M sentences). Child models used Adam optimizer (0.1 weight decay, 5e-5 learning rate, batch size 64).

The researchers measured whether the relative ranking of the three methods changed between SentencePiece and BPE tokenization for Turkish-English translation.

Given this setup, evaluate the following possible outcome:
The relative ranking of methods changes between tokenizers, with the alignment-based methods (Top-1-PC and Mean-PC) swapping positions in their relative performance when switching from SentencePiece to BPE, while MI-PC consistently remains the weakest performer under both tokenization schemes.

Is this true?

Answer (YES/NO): NO